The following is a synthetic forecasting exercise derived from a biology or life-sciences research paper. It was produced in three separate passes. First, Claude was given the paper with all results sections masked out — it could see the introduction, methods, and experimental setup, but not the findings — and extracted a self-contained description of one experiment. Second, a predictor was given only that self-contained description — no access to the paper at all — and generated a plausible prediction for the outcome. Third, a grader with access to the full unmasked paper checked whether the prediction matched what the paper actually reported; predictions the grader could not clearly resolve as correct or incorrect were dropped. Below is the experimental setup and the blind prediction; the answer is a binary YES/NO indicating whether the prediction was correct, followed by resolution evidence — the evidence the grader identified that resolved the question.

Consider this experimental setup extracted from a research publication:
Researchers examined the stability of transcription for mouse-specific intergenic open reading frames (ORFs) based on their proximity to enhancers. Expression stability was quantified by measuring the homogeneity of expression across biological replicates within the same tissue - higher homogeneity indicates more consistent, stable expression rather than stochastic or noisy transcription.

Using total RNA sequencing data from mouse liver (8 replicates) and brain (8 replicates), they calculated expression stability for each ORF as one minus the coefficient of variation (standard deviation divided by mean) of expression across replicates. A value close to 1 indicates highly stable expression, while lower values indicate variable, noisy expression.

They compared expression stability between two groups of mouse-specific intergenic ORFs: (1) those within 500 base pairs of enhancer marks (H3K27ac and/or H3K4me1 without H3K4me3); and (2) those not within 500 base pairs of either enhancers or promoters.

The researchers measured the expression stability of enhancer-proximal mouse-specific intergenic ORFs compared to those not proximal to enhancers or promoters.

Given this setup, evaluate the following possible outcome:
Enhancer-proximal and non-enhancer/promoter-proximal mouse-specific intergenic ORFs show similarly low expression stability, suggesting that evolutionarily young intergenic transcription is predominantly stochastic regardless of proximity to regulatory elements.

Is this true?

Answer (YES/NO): NO